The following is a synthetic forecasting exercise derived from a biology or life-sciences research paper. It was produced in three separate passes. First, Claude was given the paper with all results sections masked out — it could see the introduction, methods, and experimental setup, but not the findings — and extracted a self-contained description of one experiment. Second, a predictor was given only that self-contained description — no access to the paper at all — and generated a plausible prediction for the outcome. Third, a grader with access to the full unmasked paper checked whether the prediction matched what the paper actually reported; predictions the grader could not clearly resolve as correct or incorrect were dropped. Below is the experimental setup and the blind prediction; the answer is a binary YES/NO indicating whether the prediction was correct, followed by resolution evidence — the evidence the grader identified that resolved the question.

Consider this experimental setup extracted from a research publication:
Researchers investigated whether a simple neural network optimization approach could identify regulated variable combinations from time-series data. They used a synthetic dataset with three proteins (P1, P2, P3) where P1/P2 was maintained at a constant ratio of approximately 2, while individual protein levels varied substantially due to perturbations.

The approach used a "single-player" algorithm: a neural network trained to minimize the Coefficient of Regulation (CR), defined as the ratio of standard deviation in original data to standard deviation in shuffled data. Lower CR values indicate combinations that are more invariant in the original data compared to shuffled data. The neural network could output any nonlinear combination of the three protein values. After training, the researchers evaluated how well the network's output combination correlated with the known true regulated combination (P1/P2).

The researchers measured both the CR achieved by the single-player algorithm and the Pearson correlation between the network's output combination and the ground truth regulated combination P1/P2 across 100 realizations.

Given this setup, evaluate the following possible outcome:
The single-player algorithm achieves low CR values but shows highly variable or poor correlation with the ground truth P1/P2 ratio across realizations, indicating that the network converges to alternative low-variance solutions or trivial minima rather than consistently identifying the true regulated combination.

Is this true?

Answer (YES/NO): YES